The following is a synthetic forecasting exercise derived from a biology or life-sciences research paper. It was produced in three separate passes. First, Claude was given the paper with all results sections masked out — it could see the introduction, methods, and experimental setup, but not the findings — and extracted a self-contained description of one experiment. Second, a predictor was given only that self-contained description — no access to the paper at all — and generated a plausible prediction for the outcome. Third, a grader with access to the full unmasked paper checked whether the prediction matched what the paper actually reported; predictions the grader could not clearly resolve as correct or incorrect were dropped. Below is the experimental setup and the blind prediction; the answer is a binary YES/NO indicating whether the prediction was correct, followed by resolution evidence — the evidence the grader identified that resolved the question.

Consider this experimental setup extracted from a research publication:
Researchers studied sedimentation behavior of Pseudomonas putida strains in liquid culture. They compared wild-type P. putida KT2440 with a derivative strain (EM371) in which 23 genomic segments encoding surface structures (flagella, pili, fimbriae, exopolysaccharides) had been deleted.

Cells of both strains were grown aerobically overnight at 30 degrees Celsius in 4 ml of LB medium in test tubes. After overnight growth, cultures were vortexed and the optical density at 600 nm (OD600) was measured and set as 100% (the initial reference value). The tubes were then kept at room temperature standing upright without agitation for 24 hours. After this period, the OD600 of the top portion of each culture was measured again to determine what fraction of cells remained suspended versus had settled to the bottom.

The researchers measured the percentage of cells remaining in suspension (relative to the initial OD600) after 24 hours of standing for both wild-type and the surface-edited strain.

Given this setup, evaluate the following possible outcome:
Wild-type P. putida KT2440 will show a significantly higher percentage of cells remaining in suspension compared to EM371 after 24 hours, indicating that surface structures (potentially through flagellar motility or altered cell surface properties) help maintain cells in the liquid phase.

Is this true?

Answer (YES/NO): YES